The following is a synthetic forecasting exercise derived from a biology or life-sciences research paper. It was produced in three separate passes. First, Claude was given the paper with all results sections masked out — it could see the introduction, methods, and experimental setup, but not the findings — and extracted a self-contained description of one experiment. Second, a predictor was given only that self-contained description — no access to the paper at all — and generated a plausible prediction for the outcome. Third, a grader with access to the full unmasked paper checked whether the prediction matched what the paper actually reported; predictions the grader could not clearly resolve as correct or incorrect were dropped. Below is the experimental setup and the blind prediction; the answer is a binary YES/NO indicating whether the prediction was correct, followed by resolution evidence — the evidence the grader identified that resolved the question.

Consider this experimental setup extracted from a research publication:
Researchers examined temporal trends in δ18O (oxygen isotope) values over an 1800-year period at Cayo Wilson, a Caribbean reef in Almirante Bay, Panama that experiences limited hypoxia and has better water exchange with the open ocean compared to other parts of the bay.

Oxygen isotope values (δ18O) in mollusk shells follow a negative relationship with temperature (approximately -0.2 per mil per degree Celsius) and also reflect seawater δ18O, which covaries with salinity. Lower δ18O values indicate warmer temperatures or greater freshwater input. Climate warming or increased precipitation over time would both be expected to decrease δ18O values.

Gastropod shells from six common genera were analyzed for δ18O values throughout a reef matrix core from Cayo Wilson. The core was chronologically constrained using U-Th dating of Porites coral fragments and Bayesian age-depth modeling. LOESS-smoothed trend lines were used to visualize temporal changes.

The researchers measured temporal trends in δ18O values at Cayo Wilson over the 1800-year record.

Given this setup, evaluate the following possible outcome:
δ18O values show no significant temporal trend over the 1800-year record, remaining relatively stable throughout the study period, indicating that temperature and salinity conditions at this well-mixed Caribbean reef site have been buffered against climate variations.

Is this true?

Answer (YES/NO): YES